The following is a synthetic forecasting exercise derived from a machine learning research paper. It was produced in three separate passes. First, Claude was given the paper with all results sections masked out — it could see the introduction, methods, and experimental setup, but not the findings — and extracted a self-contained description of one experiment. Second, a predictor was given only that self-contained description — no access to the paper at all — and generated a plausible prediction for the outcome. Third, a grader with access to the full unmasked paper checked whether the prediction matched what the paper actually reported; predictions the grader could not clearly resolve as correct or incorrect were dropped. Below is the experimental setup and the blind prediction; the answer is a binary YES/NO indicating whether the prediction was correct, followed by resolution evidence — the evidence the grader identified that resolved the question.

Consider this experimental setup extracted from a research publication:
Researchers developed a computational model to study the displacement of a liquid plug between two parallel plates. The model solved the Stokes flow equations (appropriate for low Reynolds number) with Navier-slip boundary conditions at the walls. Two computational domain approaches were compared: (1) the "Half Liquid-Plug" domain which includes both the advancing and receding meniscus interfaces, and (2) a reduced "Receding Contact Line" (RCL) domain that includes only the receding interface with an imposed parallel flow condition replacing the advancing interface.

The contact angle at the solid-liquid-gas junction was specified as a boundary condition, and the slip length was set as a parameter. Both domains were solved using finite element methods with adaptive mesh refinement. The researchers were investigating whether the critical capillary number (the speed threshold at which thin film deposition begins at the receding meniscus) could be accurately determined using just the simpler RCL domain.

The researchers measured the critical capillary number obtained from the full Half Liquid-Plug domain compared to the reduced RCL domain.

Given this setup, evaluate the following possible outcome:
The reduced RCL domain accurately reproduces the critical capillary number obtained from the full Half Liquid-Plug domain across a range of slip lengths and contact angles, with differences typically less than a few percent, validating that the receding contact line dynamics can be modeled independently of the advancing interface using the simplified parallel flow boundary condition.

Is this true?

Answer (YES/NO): YES